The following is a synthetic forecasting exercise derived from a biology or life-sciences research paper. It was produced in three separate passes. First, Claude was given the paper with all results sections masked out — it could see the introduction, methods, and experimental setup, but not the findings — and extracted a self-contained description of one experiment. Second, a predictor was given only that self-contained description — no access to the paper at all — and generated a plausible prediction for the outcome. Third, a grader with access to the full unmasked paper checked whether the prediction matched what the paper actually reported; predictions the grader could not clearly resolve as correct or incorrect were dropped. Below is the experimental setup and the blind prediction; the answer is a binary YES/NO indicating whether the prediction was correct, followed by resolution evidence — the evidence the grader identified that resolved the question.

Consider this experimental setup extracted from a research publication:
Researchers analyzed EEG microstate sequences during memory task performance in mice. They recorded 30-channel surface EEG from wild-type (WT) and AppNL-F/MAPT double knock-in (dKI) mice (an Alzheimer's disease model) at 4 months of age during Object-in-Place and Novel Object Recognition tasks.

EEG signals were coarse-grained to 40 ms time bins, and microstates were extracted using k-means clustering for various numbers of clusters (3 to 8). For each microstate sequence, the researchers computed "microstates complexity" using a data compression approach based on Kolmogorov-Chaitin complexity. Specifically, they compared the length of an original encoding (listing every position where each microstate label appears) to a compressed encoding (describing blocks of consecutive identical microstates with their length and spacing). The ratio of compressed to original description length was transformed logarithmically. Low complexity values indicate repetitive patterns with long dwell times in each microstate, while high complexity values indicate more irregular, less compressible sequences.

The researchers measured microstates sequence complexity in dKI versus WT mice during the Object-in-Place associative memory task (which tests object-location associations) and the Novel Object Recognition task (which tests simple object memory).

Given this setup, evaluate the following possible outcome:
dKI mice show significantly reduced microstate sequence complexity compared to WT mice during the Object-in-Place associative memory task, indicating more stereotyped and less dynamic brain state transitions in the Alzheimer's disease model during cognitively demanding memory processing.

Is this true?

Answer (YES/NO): YES